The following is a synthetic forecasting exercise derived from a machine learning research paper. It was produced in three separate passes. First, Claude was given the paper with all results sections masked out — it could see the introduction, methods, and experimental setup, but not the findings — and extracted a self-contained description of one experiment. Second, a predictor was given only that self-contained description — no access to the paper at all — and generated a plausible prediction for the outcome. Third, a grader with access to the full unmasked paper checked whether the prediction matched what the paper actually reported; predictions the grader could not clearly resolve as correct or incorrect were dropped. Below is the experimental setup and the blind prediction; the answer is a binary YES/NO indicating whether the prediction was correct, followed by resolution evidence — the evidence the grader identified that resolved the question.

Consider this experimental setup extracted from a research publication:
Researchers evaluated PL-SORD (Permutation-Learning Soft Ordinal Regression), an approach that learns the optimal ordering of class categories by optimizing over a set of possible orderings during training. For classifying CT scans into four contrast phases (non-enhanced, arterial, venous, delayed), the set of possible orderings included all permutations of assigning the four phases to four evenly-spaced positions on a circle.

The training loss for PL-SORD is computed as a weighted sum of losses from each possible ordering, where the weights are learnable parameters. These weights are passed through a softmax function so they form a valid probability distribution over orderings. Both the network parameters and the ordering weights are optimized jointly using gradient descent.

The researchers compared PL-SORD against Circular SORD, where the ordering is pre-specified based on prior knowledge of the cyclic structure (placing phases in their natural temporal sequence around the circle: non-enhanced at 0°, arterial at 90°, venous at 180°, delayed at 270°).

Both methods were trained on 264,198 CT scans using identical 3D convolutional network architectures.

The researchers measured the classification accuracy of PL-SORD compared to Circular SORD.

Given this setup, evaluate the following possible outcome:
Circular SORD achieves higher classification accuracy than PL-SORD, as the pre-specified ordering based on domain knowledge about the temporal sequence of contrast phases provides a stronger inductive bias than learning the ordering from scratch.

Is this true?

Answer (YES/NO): NO